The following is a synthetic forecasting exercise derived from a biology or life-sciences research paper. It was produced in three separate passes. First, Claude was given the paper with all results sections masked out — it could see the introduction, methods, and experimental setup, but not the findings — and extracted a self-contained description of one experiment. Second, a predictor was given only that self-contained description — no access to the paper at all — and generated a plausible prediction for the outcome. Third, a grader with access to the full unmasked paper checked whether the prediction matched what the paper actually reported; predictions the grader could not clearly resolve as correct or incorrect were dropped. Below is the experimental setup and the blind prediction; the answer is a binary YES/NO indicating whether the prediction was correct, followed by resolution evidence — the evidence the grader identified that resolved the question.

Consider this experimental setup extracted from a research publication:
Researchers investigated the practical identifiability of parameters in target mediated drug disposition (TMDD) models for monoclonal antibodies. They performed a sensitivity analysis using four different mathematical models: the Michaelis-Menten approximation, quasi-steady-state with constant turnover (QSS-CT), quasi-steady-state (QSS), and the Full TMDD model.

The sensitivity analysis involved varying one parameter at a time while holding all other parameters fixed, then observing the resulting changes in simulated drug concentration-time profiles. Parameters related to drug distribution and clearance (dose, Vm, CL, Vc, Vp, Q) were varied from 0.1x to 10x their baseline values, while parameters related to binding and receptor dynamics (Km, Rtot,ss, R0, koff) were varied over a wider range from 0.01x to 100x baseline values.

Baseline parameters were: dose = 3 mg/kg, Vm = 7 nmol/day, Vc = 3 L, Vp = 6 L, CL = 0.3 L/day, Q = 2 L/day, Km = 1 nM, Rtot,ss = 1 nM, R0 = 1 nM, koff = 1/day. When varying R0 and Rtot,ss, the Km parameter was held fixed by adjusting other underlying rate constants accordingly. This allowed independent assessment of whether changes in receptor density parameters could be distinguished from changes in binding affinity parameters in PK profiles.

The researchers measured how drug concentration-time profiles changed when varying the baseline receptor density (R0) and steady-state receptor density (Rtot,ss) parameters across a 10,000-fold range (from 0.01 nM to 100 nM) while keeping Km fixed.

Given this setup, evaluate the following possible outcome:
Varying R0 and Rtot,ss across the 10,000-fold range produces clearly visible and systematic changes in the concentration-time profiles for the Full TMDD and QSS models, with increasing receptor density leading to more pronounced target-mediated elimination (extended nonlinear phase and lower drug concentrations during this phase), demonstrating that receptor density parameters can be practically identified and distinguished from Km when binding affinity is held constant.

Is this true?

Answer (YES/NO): NO